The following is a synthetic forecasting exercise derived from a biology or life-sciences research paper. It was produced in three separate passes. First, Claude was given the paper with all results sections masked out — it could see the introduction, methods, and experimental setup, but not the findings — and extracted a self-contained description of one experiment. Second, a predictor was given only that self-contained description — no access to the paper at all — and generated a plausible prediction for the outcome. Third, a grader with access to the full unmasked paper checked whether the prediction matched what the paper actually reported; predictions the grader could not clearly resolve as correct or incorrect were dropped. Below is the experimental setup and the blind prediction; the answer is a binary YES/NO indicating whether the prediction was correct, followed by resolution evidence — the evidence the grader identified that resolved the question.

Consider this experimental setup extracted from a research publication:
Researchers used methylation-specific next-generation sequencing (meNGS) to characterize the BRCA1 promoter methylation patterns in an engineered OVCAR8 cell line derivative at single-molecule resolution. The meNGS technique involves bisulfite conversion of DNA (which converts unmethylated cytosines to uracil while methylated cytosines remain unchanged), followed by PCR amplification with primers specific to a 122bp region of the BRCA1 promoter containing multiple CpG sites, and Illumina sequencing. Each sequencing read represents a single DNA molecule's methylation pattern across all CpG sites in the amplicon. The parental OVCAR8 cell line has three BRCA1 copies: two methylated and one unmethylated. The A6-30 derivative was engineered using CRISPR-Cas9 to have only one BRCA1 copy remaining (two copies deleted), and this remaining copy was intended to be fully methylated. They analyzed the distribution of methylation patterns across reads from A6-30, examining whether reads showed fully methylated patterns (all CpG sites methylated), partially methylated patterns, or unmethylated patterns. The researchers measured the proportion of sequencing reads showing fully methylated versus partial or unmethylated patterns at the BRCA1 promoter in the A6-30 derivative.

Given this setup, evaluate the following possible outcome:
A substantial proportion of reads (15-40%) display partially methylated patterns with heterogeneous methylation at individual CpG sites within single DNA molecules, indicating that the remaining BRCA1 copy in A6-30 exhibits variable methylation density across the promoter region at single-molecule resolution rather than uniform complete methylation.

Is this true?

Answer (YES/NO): NO